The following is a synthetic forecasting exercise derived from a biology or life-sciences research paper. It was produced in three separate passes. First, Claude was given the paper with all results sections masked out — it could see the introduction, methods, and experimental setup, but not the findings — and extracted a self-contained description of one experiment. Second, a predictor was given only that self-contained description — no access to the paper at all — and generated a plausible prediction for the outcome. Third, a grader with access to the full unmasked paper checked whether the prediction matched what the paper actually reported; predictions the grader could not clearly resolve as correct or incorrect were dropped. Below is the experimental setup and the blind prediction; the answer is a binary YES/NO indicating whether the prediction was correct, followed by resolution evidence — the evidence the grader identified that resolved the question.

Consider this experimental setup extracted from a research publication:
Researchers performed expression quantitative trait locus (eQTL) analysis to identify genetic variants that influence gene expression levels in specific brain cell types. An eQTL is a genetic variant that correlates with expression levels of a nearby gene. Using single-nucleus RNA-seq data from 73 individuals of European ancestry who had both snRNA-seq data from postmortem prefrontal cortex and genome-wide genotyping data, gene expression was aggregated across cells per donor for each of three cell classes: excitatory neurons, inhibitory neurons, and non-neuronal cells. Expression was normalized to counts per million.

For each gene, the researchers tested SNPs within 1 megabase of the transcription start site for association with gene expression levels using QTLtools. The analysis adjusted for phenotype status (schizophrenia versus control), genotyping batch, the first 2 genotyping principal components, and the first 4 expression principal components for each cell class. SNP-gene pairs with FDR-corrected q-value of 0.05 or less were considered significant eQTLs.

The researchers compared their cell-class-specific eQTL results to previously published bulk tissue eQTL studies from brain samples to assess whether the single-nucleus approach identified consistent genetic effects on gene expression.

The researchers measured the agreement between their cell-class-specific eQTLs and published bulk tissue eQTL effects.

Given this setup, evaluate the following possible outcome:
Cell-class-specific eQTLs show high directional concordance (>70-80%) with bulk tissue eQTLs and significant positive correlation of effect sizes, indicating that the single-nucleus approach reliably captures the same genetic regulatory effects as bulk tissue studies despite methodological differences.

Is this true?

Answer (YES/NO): YES